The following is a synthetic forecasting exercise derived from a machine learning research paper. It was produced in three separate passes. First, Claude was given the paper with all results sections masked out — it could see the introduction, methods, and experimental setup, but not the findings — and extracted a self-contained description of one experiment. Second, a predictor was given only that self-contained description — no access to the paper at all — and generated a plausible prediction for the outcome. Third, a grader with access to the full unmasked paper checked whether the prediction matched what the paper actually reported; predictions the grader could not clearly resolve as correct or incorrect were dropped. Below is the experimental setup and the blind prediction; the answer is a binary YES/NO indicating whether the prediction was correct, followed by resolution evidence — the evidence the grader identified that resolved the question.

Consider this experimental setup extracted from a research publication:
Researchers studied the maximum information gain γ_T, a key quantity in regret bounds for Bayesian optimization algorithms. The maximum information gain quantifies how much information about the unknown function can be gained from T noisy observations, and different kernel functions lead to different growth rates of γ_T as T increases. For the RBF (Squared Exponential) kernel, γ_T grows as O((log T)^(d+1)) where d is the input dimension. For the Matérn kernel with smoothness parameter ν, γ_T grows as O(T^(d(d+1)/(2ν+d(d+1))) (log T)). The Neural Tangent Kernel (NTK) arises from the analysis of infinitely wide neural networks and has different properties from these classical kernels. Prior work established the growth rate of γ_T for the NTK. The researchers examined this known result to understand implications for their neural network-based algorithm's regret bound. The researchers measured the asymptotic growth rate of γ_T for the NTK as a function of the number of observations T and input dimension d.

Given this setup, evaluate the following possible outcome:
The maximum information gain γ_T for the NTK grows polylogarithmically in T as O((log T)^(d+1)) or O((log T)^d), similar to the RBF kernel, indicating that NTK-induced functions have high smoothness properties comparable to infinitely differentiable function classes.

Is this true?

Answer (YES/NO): NO